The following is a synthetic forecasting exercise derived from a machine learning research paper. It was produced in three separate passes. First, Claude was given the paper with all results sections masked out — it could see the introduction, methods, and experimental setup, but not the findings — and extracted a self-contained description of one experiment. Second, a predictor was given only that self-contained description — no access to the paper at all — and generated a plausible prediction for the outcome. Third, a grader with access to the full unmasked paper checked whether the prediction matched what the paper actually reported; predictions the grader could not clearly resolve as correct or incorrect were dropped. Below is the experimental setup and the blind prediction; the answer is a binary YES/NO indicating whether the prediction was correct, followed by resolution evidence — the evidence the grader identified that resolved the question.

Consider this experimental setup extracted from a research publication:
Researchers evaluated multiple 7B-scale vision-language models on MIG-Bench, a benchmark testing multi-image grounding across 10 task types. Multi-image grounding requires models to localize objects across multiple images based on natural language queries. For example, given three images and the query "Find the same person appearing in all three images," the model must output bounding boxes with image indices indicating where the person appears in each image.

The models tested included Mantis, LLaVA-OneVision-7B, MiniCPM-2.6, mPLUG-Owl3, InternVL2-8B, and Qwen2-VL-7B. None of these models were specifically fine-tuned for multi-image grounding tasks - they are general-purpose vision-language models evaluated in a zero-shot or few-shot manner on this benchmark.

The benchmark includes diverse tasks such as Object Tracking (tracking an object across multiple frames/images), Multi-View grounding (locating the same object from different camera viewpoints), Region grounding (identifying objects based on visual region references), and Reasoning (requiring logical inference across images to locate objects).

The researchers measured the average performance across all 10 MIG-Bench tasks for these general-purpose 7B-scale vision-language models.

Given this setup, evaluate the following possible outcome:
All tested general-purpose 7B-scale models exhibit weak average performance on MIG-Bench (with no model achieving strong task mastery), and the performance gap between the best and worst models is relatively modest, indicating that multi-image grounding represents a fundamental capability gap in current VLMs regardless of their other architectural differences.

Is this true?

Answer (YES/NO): NO